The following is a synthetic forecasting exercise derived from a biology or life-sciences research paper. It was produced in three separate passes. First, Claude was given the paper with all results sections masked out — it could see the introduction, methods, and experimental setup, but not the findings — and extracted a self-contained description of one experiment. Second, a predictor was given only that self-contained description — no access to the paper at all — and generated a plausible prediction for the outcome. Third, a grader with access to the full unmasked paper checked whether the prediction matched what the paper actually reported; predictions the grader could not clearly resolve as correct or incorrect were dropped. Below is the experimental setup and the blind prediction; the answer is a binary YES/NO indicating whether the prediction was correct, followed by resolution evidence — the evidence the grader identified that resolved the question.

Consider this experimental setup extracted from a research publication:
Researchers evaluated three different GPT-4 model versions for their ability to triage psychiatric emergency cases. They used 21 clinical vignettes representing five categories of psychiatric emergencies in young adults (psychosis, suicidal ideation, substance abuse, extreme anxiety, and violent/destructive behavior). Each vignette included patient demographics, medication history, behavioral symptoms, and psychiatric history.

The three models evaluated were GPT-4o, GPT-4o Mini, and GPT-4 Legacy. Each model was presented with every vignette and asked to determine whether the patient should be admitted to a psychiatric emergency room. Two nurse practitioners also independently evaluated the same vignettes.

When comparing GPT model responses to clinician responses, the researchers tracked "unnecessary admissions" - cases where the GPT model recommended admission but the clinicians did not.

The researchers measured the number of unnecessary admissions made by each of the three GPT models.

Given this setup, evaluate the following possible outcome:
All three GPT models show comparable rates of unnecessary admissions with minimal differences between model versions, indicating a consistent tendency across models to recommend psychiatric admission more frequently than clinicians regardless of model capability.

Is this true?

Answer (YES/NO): NO